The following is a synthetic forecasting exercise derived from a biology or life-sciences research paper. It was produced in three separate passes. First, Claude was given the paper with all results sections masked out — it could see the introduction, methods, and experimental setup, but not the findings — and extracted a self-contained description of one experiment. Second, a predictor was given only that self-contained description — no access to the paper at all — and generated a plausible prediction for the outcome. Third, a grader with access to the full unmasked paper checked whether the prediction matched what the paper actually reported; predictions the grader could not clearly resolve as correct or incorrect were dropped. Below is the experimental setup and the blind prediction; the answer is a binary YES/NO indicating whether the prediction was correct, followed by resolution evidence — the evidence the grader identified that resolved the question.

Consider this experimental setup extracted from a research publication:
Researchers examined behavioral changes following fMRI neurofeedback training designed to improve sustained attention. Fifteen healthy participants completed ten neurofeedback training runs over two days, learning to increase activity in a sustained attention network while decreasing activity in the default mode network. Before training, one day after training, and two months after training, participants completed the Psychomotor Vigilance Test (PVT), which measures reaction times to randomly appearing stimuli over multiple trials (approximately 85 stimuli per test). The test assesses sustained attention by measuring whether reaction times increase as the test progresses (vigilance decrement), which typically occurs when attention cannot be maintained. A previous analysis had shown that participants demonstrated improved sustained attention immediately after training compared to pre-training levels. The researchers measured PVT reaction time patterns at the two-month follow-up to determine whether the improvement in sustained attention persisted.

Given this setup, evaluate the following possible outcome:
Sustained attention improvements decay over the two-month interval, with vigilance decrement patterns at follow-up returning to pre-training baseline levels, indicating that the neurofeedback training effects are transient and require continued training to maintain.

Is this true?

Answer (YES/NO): NO